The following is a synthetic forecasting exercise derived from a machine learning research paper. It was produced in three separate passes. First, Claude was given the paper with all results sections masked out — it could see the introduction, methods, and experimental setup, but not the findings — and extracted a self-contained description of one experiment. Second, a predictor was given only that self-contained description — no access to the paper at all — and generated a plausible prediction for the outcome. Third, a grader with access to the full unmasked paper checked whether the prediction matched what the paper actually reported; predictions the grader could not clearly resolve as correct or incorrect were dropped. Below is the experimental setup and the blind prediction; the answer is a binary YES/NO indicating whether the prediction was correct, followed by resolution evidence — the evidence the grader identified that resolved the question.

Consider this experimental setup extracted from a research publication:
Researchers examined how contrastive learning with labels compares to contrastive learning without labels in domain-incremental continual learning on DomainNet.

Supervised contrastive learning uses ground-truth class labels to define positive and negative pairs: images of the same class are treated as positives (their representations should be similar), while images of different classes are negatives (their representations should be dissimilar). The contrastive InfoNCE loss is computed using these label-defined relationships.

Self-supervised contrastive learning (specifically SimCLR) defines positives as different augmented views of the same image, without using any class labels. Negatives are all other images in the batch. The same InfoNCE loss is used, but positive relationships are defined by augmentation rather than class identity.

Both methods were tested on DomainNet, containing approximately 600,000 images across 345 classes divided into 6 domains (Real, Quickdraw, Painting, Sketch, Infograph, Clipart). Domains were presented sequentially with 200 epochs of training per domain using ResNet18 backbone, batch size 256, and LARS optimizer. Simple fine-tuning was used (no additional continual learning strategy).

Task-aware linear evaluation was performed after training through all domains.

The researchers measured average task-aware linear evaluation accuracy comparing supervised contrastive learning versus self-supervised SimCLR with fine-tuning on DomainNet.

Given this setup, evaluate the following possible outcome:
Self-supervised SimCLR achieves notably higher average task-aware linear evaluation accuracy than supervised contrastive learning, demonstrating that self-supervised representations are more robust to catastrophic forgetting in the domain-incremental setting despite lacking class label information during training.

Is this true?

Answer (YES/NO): NO